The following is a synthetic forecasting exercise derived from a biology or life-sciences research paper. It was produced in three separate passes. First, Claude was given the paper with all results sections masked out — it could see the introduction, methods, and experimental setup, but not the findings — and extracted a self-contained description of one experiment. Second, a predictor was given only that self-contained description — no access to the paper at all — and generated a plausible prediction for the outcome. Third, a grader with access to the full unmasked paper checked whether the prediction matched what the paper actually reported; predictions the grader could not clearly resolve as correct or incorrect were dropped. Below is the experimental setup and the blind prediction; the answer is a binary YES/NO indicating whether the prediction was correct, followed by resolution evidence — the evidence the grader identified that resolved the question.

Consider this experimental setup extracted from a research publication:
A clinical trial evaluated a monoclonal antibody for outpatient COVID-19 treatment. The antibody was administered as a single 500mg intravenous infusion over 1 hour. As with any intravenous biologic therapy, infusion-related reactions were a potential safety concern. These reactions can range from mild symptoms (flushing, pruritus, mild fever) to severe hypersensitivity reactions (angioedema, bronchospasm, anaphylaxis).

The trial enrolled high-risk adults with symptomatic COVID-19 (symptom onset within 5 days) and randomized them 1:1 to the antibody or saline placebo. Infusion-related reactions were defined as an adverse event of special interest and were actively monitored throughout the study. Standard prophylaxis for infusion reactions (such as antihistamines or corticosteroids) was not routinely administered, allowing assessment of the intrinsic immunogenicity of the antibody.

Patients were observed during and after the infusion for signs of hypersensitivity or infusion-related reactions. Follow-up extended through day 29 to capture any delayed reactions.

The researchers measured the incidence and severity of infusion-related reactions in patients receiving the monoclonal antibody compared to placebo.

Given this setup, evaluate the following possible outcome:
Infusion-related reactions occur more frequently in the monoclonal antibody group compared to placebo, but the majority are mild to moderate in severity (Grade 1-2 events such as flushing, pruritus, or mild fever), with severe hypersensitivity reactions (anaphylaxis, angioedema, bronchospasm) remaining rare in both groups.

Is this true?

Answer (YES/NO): NO